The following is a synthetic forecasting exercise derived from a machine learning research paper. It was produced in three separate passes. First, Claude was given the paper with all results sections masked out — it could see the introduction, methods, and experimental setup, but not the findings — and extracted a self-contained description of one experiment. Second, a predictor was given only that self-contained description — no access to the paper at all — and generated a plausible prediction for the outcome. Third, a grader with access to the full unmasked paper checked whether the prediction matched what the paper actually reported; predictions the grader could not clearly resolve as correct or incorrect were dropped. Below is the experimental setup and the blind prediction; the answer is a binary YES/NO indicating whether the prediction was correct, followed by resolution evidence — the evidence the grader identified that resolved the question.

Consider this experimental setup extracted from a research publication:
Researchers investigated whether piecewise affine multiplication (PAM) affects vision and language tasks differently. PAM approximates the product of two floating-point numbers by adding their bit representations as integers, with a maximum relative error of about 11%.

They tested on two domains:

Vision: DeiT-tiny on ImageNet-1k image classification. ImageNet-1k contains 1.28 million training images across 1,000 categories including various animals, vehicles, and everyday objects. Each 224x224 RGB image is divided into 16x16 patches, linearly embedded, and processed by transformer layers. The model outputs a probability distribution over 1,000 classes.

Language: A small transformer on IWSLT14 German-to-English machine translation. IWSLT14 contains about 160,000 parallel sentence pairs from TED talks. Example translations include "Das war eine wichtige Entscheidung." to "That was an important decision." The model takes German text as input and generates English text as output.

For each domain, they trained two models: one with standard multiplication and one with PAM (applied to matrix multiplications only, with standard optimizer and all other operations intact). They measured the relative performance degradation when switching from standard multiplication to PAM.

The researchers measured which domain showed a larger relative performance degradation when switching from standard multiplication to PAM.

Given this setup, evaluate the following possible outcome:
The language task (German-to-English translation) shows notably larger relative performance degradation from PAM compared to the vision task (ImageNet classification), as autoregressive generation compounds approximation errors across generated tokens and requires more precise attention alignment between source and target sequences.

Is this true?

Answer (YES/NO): NO